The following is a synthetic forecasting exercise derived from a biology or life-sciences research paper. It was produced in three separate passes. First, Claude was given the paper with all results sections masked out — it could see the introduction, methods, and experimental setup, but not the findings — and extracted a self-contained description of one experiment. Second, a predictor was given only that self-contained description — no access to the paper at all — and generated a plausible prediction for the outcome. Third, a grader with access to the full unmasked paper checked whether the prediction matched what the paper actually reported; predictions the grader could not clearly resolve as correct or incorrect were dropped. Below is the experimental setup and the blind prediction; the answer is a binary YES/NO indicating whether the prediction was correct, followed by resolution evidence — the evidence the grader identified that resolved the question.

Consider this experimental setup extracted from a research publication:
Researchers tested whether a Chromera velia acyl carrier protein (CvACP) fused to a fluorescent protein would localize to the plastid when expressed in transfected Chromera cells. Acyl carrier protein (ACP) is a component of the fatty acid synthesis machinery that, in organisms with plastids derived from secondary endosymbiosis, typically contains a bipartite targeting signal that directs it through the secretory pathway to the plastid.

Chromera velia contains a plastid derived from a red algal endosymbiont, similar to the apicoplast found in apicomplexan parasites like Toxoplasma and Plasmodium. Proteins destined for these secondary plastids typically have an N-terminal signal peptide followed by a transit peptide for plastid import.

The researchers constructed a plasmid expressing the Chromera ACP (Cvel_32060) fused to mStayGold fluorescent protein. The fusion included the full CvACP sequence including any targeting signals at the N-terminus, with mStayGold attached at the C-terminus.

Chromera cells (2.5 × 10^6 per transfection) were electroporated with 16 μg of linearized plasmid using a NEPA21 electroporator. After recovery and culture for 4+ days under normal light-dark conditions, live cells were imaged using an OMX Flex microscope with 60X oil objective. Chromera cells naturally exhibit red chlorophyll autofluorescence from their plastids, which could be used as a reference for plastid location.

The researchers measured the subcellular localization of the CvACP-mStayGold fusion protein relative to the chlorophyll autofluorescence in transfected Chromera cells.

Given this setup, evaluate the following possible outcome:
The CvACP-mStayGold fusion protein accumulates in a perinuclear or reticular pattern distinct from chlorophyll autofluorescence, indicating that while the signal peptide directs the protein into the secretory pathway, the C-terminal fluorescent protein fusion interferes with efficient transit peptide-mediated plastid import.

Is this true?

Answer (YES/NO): NO